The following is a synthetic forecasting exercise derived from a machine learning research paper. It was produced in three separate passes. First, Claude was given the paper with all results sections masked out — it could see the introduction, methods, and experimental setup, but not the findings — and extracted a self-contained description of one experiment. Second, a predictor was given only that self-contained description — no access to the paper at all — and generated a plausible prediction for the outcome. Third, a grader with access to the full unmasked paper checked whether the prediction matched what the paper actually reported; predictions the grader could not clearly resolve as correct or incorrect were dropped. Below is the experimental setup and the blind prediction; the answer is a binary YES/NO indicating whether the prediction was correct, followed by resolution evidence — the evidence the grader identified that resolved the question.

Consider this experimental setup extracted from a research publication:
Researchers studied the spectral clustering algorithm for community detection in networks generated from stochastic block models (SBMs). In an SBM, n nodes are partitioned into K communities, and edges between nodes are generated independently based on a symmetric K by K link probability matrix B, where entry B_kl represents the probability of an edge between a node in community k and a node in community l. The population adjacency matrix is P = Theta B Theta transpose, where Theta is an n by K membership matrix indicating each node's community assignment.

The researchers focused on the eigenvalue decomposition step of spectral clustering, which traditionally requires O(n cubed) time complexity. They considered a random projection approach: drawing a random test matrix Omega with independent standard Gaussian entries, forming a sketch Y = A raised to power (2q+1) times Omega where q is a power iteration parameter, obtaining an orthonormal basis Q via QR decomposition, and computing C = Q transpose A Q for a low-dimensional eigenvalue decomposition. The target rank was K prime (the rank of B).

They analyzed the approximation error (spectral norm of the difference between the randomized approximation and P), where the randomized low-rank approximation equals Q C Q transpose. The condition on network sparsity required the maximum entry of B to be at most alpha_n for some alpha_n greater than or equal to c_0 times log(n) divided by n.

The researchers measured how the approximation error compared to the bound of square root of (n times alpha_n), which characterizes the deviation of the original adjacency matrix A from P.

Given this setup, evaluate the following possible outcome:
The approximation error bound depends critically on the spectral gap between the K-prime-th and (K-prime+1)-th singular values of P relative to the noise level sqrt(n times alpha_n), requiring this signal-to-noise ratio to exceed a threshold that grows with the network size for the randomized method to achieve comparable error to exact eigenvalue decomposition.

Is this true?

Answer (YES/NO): NO